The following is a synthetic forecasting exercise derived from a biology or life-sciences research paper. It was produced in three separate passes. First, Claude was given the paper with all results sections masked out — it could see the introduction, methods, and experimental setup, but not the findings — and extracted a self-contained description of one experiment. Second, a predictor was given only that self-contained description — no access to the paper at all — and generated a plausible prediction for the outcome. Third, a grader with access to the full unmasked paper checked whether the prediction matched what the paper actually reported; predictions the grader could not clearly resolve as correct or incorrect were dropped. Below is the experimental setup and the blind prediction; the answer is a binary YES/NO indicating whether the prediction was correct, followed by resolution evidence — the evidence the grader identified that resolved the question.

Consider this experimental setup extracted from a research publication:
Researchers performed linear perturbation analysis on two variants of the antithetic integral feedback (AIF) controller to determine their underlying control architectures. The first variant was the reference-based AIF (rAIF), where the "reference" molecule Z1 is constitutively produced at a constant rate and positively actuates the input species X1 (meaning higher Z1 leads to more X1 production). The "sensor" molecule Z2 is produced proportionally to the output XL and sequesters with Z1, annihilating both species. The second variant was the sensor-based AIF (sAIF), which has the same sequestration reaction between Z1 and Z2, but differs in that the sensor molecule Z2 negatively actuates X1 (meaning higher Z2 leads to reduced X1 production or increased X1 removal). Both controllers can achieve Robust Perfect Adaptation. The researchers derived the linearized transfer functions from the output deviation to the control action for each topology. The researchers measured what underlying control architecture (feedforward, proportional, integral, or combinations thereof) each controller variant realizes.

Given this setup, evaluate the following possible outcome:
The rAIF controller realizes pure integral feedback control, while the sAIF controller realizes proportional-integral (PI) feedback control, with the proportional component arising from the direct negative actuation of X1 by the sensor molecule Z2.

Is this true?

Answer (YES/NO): NO